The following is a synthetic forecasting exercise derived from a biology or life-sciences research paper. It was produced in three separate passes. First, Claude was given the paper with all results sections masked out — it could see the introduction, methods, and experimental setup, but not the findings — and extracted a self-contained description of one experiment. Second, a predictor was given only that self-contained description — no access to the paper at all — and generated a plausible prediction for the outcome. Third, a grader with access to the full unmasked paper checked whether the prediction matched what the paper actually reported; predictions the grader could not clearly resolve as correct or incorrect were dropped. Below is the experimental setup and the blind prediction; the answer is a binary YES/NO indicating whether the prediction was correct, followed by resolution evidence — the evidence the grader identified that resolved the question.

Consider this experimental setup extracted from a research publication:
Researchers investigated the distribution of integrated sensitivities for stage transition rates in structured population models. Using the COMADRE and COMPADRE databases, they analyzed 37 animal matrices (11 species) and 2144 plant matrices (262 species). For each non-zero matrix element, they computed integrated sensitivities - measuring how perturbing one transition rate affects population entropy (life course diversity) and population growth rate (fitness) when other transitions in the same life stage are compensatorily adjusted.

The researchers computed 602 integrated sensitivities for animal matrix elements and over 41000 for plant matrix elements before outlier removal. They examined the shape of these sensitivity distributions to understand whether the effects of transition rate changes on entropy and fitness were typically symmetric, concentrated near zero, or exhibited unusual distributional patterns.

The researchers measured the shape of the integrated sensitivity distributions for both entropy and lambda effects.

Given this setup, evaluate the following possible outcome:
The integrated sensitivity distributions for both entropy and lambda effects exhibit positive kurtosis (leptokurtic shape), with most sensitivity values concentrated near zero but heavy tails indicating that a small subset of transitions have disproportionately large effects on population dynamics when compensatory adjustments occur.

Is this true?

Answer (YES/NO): YES